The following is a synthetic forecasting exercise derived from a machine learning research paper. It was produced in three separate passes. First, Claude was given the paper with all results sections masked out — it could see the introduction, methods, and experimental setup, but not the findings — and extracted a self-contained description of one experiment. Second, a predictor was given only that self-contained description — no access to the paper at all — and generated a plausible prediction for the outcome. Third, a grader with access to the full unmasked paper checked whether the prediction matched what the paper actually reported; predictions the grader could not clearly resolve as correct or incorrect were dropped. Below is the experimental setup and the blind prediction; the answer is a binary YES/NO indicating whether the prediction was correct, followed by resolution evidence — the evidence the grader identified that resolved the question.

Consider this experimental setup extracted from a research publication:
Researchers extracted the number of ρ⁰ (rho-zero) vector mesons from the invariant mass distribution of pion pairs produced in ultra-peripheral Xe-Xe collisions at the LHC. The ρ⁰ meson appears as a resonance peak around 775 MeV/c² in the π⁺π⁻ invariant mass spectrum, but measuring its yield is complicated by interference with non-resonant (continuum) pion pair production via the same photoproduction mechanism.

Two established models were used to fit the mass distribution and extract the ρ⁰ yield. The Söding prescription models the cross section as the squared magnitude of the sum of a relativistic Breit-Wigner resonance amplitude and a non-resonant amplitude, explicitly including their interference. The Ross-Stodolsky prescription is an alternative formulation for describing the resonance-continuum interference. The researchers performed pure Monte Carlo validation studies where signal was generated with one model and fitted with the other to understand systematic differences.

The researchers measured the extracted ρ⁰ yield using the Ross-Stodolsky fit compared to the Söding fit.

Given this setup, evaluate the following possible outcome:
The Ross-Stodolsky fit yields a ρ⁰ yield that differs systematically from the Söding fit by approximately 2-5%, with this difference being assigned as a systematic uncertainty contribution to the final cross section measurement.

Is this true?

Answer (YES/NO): YES